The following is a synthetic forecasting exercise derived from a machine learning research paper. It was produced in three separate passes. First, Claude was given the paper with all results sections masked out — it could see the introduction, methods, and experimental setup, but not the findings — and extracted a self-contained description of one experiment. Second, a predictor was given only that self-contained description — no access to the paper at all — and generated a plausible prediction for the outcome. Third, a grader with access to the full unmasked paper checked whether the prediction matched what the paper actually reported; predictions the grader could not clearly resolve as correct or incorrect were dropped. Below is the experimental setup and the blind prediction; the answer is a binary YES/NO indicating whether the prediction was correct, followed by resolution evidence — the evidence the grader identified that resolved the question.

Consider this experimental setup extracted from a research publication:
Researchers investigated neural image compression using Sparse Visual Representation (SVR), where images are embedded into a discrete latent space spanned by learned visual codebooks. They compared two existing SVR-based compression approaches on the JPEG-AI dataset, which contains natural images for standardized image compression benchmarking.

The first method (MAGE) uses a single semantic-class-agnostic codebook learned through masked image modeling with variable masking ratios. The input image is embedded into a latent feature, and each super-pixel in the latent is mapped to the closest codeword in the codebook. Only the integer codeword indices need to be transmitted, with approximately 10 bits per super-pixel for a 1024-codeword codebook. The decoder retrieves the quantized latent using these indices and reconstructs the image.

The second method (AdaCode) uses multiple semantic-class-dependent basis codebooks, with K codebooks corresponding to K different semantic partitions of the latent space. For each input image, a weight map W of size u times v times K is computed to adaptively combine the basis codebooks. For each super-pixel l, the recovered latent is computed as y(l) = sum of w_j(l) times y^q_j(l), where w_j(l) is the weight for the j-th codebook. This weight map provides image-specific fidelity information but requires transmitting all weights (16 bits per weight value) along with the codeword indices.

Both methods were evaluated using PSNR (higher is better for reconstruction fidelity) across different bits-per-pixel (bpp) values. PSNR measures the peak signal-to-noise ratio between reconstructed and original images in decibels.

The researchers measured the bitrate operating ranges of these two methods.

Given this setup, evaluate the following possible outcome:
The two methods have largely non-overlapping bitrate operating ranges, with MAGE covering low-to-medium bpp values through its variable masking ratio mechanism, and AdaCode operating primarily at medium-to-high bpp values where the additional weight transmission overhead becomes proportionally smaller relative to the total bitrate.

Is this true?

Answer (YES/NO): NO